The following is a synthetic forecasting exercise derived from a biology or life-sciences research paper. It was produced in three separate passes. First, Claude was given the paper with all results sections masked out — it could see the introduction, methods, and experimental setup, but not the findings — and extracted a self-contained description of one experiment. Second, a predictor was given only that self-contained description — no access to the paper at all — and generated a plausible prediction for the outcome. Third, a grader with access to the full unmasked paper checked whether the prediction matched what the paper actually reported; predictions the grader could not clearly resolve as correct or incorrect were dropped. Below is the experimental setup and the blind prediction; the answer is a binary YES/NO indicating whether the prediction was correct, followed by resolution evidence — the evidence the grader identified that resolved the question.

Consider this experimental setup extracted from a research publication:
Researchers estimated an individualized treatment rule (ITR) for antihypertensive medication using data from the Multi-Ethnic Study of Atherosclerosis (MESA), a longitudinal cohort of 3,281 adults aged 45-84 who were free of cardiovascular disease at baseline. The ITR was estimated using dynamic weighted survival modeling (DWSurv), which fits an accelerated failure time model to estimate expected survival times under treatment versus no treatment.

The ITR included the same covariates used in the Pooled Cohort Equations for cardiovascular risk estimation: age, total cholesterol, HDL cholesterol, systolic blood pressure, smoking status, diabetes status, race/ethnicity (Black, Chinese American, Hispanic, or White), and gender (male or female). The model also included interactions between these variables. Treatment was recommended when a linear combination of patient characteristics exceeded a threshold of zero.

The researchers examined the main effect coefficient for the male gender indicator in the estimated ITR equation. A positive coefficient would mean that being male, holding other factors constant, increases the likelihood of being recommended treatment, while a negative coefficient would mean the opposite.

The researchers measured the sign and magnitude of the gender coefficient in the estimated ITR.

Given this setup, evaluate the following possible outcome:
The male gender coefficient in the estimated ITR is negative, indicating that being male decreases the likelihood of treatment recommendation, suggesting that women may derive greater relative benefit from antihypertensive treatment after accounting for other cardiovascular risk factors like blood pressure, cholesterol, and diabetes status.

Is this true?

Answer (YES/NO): YES